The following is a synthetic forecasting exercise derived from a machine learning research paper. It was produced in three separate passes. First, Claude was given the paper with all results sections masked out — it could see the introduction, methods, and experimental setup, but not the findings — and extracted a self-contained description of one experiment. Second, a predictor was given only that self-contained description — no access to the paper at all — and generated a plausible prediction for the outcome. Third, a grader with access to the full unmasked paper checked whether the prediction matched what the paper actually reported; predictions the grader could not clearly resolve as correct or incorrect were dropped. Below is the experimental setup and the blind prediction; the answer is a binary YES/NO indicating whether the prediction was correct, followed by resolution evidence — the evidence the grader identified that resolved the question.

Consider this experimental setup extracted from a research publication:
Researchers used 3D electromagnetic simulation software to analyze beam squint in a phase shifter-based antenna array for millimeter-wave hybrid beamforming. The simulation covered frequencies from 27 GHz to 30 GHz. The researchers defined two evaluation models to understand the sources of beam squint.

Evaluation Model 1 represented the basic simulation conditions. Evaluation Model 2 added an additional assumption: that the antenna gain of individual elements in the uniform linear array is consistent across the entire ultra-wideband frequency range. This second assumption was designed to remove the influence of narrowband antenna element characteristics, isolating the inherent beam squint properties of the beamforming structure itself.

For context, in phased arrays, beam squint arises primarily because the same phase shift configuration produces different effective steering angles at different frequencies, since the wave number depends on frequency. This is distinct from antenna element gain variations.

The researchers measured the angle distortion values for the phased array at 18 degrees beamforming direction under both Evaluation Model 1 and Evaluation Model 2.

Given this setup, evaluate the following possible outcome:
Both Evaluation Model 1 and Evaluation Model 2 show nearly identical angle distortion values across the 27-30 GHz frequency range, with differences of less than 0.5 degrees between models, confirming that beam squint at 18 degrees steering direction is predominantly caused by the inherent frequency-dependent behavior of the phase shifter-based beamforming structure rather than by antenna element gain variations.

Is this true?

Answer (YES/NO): YES